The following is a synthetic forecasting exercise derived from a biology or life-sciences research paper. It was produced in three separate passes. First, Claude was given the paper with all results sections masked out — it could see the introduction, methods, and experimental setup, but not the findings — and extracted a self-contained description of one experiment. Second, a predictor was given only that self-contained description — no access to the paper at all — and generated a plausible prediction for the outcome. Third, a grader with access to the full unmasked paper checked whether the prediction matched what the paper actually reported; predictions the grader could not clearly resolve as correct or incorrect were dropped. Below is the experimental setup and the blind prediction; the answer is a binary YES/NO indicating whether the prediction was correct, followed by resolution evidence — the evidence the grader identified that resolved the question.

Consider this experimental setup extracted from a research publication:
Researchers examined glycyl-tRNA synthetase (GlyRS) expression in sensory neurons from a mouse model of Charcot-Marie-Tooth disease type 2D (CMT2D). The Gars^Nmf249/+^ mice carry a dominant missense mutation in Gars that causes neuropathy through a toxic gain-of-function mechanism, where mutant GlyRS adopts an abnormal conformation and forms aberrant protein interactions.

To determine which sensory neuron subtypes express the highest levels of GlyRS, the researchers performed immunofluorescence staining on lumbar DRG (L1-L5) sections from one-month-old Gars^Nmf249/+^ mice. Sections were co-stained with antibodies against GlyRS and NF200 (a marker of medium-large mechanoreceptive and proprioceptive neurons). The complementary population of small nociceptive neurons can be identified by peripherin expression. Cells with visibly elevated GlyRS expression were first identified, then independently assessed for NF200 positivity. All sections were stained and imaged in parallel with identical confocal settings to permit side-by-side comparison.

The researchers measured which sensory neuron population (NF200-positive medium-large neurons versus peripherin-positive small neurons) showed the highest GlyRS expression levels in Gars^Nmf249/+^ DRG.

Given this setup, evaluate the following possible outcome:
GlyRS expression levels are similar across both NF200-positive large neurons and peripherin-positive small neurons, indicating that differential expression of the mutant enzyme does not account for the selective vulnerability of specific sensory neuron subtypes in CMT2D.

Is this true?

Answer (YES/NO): NO